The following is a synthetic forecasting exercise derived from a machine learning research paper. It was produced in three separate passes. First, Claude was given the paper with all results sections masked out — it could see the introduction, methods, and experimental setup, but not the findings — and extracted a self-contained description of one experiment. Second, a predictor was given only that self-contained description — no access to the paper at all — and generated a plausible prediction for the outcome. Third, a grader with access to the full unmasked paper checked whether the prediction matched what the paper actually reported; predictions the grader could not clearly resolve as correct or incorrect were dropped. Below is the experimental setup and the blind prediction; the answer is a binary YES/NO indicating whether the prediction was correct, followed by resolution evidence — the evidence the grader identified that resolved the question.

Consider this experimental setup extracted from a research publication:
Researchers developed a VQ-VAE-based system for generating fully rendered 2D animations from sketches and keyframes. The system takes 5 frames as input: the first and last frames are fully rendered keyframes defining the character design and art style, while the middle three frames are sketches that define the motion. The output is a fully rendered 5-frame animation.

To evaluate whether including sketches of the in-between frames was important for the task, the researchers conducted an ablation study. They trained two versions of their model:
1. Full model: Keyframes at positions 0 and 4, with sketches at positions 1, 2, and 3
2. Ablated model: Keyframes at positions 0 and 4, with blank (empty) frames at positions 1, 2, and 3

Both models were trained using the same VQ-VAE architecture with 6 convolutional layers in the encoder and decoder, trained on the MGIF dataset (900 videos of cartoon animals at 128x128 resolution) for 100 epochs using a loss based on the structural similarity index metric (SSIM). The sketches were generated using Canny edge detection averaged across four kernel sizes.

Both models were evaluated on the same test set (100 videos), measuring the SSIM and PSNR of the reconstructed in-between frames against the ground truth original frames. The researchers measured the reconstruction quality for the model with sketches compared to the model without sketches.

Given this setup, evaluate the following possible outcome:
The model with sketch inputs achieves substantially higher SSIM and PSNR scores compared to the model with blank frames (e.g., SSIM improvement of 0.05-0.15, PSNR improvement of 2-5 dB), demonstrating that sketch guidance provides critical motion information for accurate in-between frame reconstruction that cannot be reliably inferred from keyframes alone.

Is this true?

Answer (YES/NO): NO